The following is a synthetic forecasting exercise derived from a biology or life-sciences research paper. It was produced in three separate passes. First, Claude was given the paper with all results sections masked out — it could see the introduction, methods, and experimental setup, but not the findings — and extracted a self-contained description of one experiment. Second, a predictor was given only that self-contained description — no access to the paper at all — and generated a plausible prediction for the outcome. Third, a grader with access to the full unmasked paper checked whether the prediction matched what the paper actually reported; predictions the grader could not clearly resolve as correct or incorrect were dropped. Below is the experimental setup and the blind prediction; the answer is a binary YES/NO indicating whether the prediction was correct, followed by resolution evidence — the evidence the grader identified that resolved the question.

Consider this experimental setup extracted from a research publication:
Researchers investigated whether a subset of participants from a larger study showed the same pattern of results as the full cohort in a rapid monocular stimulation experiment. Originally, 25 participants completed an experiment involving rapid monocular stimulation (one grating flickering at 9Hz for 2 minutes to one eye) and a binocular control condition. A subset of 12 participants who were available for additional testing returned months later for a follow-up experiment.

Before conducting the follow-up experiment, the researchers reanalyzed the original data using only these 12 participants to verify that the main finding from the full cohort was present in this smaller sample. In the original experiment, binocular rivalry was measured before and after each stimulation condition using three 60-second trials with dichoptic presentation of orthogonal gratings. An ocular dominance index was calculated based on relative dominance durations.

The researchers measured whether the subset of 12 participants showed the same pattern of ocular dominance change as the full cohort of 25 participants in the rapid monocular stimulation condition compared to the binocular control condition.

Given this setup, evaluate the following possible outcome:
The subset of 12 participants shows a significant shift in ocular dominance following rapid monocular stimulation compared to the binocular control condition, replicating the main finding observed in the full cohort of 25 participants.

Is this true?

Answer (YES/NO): YES